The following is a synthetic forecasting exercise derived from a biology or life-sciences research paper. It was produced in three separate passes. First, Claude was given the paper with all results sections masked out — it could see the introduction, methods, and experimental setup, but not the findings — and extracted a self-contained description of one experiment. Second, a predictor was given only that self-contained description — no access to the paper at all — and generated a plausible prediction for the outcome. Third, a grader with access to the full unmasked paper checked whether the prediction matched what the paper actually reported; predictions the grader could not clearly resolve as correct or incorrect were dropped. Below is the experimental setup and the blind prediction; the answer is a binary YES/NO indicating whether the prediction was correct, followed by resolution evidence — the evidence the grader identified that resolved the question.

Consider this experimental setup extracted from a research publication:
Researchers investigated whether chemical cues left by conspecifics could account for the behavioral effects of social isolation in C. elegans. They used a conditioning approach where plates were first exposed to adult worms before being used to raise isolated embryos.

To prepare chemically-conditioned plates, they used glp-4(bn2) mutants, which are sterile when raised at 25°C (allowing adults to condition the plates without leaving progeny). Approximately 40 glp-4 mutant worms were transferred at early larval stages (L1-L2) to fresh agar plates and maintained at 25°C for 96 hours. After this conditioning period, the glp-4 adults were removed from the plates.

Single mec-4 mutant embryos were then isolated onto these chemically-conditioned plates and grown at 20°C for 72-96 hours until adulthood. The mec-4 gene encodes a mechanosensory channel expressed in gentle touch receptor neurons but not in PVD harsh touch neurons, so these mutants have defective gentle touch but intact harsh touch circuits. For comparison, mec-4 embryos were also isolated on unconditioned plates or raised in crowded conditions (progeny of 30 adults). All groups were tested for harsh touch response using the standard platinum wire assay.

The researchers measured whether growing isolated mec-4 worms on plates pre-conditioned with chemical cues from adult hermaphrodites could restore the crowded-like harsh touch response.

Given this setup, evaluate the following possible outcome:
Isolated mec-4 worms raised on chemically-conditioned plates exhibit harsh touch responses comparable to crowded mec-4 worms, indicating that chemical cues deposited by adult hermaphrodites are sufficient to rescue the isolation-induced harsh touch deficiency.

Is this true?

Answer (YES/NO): NO